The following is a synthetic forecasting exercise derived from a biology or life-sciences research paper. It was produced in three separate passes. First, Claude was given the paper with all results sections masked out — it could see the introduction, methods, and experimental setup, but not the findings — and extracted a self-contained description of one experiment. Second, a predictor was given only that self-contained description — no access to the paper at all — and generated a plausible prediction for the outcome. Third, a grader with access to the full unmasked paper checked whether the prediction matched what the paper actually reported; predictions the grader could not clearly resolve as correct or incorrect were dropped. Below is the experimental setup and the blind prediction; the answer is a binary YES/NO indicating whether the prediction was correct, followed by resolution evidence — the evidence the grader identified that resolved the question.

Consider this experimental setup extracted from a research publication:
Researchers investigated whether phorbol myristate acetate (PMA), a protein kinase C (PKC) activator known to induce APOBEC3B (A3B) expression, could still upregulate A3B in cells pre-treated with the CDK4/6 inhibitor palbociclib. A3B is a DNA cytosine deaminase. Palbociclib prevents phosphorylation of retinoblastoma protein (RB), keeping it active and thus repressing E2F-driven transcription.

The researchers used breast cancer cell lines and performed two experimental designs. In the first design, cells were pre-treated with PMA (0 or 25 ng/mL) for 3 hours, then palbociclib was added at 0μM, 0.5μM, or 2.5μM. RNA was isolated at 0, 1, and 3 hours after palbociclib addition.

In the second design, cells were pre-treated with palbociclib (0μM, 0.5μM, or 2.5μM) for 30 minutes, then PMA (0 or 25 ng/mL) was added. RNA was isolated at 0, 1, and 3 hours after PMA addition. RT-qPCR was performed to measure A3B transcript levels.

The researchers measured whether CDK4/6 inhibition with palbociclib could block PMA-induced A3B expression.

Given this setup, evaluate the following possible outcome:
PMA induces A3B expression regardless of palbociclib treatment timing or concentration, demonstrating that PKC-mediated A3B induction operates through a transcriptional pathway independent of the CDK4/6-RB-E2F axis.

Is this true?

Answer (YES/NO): YES